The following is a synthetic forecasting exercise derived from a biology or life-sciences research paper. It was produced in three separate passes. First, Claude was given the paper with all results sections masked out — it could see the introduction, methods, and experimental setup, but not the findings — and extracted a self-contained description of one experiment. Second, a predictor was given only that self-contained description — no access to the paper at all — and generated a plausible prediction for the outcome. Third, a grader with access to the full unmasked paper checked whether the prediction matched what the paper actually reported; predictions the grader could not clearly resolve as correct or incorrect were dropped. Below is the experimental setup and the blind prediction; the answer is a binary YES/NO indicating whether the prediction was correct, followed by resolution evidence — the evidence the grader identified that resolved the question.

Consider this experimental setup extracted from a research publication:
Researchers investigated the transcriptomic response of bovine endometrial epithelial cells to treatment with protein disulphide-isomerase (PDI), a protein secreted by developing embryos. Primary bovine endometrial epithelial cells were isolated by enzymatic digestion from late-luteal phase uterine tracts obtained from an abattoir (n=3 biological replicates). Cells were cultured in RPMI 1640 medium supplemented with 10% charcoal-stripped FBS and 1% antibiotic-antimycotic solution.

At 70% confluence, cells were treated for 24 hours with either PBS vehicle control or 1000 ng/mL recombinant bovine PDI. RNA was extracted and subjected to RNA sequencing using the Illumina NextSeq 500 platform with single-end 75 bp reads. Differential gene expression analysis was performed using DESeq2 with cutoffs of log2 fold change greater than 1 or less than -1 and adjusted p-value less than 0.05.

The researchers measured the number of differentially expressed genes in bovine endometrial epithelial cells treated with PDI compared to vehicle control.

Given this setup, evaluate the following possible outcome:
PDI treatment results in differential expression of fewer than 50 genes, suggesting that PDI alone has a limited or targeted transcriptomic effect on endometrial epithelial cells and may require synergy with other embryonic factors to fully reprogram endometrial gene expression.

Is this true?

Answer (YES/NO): NO